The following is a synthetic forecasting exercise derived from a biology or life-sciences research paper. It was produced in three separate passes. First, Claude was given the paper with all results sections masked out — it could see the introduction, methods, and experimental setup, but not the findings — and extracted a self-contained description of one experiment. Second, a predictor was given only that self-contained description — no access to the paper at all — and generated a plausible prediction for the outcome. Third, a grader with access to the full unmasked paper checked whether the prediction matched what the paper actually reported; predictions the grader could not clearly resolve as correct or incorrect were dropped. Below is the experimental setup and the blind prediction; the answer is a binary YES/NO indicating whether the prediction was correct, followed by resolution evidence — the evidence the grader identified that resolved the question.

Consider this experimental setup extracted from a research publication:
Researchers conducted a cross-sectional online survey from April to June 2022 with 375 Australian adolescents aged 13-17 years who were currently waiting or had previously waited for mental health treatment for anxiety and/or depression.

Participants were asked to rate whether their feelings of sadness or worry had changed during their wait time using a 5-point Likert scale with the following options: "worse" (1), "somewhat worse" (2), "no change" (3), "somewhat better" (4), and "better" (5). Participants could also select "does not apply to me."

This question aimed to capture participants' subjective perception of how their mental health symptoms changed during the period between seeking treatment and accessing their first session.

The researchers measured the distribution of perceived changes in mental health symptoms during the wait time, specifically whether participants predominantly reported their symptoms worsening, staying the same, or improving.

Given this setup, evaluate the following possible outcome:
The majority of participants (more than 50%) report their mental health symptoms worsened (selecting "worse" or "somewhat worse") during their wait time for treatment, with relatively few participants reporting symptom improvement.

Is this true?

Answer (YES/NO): YES